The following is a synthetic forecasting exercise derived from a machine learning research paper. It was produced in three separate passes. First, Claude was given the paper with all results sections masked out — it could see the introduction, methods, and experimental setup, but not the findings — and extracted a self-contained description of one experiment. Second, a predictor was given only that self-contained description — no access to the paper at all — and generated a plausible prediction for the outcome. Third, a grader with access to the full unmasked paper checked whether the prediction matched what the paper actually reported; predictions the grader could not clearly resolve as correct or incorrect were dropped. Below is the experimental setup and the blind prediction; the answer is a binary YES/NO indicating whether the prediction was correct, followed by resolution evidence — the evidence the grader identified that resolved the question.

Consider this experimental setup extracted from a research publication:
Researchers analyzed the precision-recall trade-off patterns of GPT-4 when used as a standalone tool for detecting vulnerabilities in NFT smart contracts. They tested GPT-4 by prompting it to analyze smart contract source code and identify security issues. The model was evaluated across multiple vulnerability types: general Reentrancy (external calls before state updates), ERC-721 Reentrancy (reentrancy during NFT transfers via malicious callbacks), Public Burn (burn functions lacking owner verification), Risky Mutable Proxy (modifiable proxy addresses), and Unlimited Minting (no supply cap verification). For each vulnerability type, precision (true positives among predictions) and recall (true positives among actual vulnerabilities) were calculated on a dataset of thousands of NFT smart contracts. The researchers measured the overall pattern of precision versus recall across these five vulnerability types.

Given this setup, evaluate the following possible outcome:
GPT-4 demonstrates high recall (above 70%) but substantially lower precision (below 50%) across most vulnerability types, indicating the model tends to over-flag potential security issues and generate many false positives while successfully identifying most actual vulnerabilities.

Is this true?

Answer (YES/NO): YES